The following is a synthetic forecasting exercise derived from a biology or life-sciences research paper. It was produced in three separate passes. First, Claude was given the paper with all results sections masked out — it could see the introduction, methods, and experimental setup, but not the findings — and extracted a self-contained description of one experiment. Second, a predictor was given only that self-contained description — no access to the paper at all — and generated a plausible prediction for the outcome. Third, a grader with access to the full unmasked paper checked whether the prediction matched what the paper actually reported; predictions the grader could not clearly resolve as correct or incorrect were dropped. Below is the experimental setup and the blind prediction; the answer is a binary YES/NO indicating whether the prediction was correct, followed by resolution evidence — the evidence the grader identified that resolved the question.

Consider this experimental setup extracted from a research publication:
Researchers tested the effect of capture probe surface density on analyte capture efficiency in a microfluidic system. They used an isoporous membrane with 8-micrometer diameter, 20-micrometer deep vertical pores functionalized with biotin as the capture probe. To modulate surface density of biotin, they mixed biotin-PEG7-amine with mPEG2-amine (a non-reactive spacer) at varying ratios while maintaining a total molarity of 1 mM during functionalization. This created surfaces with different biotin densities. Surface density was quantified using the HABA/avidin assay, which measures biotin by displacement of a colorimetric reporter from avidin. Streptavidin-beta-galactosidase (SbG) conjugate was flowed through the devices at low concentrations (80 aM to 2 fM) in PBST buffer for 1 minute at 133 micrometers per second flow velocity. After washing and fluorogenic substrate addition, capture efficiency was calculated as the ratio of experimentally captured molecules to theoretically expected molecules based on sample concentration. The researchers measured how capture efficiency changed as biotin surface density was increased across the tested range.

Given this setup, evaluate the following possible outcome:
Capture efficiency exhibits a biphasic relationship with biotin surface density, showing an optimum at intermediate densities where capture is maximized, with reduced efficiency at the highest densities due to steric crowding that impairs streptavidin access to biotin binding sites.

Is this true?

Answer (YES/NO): NO